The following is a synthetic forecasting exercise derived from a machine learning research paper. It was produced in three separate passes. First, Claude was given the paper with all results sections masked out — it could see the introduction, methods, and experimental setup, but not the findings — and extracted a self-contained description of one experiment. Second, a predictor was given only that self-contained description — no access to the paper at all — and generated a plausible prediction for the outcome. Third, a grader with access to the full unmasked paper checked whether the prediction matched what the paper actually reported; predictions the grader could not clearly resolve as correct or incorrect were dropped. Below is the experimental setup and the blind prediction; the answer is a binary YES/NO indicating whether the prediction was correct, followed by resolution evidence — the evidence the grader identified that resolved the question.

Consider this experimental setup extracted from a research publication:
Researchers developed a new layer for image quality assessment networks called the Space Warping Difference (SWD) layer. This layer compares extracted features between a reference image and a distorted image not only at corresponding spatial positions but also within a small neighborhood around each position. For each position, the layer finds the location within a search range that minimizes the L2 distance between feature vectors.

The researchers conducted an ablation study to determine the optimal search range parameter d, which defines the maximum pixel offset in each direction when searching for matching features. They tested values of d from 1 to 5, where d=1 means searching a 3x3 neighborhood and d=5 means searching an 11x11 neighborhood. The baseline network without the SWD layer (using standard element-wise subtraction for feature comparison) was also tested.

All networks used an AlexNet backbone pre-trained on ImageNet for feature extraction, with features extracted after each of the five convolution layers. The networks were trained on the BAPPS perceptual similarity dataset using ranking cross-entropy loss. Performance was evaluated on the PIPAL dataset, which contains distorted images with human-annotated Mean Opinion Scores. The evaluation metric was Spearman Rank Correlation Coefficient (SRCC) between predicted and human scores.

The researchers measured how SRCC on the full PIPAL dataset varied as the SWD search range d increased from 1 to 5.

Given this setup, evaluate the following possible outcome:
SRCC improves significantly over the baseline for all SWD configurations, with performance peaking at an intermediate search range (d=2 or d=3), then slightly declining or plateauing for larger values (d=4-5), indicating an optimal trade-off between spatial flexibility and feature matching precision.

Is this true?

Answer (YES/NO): YES